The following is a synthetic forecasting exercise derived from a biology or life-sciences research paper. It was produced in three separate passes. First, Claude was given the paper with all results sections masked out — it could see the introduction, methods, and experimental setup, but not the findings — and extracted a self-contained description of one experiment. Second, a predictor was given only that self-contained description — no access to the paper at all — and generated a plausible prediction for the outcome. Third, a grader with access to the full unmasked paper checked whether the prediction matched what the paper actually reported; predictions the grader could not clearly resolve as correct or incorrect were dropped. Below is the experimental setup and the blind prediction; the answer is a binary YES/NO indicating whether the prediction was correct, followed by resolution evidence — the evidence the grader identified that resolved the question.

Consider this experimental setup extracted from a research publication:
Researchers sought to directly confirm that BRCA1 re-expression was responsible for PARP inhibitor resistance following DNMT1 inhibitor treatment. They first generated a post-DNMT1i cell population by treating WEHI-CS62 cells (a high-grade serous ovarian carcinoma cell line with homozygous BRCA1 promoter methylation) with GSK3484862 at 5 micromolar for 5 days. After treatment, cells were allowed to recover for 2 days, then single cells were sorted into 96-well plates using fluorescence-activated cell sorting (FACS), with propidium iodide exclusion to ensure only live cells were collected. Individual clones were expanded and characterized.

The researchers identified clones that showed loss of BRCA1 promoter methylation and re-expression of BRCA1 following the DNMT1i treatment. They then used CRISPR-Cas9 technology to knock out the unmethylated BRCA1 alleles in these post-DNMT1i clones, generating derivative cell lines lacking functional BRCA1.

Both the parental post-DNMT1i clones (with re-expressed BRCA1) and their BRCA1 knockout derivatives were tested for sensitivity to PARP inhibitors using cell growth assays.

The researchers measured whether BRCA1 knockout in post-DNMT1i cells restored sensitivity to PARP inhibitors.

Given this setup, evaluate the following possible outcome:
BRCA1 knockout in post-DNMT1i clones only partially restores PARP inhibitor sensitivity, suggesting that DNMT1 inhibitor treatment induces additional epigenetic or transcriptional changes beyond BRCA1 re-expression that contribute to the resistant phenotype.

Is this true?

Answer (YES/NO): NO